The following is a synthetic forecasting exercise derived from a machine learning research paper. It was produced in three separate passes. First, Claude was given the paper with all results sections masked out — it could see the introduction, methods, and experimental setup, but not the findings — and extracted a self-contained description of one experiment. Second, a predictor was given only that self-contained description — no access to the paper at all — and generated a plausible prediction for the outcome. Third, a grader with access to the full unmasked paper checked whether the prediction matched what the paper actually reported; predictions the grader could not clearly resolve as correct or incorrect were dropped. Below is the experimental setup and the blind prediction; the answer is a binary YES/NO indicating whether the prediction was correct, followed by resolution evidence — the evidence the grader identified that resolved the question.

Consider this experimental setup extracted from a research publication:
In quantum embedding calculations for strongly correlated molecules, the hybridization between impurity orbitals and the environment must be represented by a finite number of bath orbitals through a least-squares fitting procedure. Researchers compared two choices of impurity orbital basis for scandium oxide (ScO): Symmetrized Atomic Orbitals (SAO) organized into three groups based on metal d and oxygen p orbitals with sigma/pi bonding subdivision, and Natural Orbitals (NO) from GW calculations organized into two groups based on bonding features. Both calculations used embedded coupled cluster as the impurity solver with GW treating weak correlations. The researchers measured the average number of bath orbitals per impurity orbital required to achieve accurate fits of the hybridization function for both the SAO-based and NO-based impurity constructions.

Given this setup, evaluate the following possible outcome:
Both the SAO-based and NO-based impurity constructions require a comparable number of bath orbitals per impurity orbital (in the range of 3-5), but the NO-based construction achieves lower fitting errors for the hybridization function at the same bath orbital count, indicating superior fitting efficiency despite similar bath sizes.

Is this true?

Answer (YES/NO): NO